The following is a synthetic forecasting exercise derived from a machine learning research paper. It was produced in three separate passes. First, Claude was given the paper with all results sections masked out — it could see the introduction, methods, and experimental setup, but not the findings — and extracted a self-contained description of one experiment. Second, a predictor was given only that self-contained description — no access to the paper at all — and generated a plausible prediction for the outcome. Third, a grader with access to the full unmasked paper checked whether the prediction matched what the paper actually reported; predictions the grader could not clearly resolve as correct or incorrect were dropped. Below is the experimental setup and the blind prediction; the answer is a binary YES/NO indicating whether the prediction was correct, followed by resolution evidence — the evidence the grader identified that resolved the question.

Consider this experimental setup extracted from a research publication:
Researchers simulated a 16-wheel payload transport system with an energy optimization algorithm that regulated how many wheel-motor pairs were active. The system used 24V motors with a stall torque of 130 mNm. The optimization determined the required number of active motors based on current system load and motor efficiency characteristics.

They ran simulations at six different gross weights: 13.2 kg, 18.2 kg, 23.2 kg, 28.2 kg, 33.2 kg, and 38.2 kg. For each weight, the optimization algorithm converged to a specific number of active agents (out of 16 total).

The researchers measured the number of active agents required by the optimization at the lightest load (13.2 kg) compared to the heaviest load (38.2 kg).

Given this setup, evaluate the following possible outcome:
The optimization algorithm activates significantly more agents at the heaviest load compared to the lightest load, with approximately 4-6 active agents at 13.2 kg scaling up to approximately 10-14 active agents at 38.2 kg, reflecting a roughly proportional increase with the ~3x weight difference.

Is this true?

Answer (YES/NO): NO